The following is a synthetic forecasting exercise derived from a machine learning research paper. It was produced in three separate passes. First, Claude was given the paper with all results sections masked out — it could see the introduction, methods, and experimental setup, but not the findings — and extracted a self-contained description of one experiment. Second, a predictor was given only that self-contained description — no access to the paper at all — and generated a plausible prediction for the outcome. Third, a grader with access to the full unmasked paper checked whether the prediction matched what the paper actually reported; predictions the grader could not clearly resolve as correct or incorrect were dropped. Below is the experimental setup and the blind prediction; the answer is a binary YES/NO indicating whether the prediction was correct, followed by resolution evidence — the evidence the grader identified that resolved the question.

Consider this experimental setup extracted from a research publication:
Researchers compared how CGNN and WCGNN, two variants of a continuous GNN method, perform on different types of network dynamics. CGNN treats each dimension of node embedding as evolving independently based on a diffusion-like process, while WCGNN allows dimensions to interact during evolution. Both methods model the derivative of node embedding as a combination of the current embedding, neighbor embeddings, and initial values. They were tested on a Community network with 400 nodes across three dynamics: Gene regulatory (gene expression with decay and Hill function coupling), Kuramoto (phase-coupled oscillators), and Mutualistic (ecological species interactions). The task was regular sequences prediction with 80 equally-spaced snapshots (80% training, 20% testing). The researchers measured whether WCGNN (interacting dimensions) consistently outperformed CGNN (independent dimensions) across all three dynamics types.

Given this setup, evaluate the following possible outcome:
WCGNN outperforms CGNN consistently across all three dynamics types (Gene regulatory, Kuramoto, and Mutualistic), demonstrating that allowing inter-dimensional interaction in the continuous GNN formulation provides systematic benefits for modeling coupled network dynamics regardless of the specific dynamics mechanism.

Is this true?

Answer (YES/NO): NO